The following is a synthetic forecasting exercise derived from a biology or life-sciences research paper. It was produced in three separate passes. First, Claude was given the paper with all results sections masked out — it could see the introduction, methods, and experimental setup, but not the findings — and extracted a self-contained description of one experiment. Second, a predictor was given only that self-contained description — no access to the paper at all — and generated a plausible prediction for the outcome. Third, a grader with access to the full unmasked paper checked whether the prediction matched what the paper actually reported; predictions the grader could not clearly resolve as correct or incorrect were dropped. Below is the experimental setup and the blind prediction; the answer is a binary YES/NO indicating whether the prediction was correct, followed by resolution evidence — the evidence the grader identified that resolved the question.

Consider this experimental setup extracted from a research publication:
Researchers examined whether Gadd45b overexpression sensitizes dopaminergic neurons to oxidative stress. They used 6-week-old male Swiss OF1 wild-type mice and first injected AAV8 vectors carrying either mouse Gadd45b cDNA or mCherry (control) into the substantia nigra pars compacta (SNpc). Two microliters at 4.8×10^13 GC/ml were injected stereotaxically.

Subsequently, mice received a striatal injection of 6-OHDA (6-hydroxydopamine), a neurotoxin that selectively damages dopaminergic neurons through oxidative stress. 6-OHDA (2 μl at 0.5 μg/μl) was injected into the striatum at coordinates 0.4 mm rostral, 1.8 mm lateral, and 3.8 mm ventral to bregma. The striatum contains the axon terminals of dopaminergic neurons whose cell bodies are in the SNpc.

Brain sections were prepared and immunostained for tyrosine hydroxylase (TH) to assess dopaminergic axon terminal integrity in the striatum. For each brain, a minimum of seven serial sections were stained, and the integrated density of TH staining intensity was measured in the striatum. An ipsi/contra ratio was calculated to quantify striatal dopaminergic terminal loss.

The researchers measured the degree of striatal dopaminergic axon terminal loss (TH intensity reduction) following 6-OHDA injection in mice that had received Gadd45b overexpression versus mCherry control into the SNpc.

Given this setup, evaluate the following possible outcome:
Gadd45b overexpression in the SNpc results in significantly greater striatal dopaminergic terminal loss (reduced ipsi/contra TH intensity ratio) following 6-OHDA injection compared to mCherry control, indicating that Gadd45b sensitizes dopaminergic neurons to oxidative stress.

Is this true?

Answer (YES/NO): YES